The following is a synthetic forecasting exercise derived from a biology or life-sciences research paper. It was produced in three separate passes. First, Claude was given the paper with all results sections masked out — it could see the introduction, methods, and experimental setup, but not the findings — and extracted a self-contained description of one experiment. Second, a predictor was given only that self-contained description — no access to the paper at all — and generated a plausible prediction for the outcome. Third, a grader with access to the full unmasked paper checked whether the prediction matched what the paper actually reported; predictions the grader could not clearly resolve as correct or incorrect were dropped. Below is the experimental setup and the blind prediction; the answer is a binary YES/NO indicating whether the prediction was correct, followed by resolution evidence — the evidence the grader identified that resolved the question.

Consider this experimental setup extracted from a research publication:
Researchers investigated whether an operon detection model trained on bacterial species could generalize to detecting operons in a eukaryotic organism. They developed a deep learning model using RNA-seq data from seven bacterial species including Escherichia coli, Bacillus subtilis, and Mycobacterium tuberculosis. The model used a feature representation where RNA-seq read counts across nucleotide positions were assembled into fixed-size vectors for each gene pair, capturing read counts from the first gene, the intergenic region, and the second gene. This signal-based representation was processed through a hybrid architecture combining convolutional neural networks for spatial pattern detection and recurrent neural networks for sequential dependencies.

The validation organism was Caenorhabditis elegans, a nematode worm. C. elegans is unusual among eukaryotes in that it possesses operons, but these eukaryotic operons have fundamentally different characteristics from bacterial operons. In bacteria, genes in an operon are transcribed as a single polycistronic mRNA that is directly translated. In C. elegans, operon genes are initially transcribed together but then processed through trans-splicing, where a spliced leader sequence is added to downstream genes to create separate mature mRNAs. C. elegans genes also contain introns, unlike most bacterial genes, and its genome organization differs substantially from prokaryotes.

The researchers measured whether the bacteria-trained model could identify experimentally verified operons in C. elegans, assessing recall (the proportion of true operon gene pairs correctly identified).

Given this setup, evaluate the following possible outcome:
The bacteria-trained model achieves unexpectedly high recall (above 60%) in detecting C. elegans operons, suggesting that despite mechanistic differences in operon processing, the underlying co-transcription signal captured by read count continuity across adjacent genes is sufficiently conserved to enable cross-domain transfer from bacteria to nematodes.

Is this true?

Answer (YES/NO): YES